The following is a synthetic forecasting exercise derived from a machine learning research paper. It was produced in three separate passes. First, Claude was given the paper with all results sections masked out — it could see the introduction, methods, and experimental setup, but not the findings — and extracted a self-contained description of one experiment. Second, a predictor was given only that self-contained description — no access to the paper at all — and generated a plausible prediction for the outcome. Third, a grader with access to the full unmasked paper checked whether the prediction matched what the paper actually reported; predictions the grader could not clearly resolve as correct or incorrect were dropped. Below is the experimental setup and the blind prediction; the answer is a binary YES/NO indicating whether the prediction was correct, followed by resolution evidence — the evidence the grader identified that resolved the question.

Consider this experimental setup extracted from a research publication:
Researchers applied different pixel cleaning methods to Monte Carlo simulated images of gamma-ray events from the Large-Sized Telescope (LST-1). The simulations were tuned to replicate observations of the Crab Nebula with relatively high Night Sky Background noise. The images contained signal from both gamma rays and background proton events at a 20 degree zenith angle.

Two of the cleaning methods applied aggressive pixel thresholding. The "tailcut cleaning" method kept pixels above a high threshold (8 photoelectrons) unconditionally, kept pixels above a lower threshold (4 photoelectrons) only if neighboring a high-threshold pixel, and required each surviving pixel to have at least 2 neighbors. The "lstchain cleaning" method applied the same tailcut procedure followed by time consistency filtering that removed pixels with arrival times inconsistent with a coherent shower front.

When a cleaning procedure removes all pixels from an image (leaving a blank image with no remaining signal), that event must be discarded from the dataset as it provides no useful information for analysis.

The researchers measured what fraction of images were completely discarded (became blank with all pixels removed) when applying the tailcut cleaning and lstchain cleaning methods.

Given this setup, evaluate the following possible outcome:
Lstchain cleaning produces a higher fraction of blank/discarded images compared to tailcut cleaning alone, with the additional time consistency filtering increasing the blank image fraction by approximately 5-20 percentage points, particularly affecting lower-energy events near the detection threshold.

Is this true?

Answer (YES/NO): NO